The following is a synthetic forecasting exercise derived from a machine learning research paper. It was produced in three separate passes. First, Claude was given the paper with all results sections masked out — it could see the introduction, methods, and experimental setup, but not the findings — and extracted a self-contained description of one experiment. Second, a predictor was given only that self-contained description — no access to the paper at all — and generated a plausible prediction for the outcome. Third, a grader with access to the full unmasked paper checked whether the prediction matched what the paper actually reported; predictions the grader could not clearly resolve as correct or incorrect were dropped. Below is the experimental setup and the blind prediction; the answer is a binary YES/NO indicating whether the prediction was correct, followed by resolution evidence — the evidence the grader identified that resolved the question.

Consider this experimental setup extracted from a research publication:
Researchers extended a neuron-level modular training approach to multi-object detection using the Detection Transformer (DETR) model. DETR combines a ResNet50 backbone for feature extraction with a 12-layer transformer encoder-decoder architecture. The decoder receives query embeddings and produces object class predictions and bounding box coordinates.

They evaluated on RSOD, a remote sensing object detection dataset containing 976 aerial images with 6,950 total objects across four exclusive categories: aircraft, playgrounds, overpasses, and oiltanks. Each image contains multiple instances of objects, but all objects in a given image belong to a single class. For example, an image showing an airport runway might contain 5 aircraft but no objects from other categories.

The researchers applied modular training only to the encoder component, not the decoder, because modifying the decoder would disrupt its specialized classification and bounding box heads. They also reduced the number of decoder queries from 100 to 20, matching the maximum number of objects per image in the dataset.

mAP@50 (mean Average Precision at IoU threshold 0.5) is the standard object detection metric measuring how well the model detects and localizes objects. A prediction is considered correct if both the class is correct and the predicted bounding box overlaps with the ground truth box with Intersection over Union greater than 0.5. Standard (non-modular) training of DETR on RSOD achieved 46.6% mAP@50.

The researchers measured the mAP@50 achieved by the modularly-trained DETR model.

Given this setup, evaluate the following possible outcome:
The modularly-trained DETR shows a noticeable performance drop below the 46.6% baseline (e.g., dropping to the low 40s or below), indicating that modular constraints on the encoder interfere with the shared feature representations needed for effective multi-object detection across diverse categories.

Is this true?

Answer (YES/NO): NO